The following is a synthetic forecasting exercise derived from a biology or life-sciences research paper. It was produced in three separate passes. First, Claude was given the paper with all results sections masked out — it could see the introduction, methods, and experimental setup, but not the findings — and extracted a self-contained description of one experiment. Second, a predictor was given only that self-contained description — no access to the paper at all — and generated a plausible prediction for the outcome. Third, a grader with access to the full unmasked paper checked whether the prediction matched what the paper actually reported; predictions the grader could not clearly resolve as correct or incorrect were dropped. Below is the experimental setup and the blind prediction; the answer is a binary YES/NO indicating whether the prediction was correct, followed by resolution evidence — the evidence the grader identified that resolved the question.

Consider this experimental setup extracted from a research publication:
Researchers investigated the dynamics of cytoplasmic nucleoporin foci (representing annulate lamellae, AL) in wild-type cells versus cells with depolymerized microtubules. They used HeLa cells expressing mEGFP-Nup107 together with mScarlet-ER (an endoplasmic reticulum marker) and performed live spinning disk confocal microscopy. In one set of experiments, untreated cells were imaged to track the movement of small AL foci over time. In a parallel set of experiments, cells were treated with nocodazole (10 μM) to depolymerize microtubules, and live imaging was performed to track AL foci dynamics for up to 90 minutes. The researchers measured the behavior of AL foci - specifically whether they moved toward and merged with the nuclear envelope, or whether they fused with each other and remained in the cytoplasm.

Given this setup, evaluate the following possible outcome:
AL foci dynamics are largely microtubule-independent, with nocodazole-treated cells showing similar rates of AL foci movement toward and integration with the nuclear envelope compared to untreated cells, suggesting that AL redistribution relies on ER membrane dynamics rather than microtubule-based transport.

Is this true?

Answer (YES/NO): NO